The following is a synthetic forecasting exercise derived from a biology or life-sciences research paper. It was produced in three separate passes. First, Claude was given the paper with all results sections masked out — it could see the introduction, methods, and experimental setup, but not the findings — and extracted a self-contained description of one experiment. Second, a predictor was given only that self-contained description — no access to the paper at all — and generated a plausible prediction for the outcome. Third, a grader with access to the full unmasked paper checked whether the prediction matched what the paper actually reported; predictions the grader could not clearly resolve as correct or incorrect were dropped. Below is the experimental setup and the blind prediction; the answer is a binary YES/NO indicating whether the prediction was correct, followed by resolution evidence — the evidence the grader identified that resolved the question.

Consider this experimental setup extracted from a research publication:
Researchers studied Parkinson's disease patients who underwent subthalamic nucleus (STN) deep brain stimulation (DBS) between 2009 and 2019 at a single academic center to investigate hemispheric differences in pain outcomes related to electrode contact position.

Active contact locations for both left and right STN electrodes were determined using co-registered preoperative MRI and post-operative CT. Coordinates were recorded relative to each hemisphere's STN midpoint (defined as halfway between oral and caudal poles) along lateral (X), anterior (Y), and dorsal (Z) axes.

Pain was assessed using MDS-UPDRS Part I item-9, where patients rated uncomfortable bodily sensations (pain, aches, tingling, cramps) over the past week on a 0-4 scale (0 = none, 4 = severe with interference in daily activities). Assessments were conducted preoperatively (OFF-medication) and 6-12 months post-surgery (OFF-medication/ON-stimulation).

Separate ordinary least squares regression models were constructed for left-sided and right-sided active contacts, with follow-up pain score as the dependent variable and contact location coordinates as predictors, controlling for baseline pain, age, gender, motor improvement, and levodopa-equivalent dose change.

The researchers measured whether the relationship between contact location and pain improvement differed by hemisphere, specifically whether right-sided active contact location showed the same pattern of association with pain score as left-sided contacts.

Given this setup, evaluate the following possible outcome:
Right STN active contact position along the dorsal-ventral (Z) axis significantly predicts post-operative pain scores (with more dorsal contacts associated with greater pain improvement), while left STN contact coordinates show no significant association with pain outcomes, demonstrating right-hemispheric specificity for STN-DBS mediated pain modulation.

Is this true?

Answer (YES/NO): NO